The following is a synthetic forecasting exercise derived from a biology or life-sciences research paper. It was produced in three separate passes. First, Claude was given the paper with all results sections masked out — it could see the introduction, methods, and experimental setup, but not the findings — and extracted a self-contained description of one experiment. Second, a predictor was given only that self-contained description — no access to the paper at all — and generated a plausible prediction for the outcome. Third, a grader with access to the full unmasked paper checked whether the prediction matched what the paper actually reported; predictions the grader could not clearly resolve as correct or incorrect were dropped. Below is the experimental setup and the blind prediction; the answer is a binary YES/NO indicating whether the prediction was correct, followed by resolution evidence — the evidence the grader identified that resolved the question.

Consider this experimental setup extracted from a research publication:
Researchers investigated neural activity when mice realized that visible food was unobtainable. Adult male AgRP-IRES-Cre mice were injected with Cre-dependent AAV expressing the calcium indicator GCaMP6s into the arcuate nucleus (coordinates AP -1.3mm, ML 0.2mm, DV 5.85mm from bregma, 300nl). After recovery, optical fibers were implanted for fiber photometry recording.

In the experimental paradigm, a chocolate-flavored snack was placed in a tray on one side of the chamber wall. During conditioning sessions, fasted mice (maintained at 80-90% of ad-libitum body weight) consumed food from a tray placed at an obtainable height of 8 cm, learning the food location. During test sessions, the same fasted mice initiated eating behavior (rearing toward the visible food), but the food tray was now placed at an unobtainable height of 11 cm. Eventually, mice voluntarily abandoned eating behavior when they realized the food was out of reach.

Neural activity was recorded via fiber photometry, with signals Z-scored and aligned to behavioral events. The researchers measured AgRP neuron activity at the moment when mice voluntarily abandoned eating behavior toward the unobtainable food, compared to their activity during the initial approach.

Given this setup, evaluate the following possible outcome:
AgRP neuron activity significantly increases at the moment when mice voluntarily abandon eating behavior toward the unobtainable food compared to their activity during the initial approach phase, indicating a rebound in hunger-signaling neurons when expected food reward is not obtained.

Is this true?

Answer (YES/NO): YES